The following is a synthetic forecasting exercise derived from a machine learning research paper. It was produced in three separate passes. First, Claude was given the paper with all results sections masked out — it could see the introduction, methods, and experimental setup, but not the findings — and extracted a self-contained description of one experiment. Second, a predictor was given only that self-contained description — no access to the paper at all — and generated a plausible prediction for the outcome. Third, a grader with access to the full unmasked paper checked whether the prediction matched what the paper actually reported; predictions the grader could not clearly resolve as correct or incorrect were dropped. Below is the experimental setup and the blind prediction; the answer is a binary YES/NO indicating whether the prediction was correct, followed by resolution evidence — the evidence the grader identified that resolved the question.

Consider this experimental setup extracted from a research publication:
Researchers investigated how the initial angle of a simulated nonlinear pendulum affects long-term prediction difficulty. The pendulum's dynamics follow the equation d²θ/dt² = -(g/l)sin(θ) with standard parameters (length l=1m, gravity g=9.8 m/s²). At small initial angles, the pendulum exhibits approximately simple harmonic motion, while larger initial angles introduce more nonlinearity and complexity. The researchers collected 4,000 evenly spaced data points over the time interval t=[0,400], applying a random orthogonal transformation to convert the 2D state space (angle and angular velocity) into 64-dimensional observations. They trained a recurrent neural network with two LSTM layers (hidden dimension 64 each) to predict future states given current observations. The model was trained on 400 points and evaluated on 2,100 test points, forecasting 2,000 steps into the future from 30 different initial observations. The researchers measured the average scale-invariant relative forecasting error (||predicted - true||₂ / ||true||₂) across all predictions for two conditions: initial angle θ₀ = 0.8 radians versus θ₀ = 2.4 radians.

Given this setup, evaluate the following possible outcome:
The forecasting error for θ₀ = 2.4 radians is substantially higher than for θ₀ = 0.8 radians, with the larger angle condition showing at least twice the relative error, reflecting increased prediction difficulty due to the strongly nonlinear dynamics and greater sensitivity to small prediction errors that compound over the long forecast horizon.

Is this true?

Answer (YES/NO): NO